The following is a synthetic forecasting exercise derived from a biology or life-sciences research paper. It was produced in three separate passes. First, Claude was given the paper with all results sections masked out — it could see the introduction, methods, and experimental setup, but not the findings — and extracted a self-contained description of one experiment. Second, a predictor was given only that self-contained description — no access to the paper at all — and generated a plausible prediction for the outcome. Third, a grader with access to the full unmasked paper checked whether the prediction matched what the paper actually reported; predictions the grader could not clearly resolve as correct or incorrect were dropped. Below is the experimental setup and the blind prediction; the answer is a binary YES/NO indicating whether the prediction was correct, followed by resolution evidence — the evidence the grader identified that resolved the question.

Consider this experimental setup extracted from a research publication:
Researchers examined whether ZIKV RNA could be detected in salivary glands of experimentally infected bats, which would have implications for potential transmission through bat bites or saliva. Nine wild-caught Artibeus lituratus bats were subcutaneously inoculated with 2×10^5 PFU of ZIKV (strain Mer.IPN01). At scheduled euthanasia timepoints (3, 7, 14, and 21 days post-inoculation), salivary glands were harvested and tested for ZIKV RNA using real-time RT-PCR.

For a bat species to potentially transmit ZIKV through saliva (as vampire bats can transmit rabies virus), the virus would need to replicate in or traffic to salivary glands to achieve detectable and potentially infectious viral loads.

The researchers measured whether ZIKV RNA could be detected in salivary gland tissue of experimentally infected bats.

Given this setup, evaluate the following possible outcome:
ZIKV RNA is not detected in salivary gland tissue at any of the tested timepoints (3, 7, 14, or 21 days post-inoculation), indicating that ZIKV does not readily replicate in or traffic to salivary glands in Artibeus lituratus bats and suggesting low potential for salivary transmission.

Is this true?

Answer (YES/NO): YES